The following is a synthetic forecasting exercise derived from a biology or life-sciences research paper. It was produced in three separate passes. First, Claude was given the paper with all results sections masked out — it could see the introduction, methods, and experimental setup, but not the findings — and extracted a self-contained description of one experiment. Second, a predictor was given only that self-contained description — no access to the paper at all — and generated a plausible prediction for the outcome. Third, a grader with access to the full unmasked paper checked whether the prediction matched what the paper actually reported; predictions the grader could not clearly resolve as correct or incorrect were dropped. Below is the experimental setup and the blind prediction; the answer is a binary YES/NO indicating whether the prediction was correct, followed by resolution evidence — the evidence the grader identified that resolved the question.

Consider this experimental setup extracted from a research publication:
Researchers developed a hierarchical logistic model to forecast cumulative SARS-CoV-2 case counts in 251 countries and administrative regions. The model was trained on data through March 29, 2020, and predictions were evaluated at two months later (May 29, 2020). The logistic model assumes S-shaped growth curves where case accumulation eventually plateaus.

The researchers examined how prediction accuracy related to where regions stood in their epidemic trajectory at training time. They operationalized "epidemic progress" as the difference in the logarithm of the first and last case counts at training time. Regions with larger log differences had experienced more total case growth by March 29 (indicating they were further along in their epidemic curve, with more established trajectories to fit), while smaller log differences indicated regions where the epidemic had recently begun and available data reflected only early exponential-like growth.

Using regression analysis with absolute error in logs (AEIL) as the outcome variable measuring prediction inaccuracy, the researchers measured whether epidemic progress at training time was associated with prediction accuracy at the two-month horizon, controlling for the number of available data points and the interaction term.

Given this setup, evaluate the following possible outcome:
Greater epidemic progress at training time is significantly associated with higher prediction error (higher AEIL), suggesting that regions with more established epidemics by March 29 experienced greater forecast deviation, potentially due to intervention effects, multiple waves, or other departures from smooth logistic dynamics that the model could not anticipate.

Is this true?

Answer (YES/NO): NO